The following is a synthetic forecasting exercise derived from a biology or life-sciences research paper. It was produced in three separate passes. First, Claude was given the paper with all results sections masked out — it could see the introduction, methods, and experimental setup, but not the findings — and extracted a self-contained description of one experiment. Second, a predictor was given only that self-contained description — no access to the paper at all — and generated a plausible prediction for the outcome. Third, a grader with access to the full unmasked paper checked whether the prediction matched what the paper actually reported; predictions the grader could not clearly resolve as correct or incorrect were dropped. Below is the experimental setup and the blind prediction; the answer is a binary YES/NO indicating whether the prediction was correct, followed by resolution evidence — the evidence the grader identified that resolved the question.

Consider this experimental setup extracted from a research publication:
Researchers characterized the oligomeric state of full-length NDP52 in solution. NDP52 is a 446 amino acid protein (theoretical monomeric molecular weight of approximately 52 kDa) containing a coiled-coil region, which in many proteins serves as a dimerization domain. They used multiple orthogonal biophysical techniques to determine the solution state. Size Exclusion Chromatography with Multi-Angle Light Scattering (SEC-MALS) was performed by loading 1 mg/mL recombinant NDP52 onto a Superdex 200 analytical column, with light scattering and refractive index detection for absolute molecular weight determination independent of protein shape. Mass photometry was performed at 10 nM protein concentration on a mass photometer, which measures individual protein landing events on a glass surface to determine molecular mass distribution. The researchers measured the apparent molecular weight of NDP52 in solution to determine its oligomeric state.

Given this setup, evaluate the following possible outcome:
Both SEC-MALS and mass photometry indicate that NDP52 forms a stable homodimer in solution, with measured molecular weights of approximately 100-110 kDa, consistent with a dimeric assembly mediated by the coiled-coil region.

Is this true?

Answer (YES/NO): NO